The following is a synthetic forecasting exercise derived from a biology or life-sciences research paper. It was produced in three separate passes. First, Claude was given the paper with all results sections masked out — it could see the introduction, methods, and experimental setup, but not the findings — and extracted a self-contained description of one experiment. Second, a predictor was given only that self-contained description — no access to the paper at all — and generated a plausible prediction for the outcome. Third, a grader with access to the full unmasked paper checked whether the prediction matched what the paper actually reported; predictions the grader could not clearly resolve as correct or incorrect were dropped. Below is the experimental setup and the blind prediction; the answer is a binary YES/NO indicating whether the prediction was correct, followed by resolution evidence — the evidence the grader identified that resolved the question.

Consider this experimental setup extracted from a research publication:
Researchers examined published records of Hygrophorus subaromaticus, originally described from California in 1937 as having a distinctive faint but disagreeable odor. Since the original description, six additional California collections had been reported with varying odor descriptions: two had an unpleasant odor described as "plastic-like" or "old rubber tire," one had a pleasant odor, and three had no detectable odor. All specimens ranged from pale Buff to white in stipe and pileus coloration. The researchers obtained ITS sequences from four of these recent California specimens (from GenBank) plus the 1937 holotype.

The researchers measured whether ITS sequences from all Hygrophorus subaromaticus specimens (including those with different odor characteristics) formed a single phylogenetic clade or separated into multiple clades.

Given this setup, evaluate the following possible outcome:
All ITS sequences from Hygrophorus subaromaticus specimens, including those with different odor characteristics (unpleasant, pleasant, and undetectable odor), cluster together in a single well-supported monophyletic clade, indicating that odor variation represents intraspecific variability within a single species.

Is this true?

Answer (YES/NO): YES